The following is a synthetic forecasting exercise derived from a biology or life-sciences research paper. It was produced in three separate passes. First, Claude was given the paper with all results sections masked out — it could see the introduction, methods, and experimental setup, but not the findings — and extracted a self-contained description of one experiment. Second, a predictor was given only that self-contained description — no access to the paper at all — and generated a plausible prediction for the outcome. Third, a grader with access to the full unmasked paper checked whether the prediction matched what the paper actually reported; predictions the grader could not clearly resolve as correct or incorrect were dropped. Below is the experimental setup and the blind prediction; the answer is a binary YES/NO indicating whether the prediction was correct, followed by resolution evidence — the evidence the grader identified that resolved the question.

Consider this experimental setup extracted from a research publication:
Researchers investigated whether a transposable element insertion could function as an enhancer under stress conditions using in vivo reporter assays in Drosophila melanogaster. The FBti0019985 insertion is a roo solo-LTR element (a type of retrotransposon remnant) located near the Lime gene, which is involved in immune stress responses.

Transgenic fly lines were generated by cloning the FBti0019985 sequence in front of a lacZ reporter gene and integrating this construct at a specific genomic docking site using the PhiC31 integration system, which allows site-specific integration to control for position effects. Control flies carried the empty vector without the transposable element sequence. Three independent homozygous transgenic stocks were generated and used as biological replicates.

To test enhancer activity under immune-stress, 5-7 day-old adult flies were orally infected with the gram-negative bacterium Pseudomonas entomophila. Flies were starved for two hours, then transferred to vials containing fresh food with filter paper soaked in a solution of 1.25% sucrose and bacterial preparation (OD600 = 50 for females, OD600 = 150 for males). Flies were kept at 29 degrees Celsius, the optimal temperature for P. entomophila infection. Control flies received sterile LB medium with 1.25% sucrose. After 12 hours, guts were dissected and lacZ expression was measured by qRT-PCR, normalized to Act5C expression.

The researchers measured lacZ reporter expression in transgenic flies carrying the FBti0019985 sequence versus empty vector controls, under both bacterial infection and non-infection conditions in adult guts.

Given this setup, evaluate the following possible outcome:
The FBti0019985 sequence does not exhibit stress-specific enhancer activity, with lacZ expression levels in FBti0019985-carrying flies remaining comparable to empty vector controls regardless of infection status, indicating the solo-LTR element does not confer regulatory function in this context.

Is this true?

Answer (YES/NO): NO